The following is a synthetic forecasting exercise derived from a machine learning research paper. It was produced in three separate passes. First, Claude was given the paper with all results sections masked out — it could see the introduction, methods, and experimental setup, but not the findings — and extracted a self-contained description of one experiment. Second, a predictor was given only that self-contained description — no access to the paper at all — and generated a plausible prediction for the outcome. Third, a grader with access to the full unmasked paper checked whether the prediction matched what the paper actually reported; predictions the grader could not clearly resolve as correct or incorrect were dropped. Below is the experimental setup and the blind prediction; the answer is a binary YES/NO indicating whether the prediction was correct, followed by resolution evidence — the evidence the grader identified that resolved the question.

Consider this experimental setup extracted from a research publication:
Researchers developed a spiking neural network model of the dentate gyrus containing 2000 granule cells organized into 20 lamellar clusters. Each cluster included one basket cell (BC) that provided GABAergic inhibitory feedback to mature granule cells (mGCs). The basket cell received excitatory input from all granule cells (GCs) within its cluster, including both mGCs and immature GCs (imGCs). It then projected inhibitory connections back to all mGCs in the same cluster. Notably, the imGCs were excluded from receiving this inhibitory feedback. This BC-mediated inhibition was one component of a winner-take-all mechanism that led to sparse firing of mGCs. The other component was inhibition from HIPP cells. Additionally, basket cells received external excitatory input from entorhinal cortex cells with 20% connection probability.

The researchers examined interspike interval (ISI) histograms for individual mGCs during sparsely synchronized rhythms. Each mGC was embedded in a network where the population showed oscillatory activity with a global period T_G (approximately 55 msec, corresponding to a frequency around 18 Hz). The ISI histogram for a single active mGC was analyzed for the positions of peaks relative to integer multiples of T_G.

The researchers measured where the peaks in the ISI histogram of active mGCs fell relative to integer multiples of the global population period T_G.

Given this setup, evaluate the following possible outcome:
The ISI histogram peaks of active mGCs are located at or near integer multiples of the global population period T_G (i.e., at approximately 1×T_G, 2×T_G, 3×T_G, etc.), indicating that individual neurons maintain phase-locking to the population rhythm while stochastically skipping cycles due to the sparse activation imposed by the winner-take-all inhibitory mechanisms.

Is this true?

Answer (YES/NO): YES